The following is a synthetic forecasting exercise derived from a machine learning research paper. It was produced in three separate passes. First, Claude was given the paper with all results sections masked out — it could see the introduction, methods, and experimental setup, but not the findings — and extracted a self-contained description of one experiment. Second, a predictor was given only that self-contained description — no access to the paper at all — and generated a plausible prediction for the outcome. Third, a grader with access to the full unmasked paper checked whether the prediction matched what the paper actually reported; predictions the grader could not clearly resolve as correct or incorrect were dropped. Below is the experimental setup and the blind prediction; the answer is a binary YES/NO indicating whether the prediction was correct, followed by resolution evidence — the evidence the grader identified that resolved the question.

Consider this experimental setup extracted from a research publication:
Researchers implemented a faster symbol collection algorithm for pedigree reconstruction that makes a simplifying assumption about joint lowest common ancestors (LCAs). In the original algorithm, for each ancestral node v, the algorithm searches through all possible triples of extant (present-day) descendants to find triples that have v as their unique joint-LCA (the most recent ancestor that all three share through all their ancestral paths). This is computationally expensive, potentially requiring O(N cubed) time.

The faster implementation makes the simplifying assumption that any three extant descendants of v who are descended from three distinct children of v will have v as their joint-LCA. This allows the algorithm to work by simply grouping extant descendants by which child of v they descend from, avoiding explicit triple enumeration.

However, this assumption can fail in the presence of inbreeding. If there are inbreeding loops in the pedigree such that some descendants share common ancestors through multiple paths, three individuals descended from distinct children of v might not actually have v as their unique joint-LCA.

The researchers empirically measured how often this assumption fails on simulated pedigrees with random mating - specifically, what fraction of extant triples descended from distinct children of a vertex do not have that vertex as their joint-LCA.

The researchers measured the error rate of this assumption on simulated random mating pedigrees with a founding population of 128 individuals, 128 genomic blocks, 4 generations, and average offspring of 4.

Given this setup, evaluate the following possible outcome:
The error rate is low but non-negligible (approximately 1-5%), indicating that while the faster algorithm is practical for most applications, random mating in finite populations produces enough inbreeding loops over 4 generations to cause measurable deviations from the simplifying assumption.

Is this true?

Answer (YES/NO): NO